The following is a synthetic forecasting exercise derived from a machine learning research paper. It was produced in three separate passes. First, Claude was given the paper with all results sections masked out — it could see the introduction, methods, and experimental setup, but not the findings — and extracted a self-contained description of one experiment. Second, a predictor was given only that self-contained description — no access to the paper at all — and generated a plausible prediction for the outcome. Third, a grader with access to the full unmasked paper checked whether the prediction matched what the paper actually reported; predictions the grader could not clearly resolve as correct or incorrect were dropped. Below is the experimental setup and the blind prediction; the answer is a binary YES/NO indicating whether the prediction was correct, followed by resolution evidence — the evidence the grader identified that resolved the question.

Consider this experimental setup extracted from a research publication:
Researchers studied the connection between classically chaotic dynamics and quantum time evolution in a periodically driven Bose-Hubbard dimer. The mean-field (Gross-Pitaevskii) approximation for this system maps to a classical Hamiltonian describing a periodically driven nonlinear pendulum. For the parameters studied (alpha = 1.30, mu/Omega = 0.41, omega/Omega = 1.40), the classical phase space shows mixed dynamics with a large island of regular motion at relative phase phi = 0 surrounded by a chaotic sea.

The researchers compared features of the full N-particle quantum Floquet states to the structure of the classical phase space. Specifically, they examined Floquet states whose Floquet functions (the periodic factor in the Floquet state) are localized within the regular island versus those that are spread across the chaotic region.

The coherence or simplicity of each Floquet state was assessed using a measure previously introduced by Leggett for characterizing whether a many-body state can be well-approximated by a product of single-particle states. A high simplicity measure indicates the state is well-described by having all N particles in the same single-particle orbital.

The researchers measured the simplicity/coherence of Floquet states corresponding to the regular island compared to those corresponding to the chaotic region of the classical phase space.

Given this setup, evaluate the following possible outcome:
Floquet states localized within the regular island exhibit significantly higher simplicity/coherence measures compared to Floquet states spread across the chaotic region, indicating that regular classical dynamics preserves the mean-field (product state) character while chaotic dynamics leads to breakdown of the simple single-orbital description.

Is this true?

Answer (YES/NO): YES